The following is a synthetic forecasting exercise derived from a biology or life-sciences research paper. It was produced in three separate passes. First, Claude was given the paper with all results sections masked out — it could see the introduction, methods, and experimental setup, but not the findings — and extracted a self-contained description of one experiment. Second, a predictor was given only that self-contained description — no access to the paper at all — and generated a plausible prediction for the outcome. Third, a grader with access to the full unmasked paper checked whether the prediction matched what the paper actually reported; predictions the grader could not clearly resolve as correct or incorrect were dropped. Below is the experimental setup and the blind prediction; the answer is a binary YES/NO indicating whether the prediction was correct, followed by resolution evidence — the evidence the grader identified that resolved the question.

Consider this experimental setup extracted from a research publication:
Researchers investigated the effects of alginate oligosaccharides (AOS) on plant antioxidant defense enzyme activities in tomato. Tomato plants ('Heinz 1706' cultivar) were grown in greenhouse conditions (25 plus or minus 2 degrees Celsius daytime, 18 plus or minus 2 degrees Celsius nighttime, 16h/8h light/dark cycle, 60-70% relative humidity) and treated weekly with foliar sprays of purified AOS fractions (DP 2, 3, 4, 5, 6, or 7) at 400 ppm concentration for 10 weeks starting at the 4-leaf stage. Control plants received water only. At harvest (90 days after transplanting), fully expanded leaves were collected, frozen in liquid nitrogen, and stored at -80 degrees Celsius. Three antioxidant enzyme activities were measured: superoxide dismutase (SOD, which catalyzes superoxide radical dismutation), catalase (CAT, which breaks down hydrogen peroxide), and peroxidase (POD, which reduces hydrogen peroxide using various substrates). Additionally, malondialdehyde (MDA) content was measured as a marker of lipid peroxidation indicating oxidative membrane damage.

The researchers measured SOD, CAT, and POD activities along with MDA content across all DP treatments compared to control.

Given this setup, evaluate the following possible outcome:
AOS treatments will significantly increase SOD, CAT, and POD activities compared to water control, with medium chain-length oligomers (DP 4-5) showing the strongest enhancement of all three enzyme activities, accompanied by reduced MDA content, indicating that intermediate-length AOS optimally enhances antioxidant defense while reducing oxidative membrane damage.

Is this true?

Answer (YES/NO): NO